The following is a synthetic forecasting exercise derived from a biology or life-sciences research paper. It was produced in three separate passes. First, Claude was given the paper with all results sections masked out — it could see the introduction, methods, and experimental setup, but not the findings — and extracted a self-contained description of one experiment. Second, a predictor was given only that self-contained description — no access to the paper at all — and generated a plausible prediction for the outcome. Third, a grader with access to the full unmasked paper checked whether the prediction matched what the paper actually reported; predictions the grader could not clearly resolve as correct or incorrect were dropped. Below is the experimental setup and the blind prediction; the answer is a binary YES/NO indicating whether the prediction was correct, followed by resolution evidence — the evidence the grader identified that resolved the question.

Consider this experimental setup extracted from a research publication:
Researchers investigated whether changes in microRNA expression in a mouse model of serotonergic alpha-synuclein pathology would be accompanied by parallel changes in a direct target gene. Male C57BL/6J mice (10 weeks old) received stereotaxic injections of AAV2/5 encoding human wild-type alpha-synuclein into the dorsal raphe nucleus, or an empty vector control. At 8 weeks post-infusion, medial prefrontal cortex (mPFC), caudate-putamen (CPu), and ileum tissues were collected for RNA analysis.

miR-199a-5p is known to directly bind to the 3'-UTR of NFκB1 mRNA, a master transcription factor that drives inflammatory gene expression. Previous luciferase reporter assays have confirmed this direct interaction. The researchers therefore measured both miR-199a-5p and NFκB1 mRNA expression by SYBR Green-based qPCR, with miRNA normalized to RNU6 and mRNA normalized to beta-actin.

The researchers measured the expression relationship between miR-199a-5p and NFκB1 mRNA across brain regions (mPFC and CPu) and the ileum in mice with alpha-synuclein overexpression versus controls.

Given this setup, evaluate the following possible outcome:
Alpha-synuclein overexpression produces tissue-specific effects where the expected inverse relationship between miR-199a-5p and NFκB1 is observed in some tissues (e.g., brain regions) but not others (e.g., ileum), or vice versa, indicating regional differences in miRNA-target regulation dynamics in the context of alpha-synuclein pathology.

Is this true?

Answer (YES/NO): NO